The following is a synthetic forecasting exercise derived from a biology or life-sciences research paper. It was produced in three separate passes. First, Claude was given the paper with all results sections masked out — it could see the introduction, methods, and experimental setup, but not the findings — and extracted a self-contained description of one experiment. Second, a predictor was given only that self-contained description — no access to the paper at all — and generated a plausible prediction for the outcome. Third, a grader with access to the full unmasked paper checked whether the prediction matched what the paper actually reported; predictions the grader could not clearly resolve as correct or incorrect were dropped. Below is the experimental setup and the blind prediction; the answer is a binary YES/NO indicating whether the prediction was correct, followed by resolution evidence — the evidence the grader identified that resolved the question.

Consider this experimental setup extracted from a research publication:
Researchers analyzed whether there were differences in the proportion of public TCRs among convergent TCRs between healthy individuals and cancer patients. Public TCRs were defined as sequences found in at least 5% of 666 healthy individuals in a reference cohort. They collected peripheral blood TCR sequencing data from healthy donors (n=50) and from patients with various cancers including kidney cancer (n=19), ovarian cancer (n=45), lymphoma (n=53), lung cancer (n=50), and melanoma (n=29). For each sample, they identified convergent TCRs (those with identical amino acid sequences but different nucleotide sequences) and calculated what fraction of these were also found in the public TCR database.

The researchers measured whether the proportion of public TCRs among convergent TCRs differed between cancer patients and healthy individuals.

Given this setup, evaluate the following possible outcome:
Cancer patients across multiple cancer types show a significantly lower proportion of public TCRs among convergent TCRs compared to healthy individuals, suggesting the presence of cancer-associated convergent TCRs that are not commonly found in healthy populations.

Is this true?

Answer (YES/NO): YES